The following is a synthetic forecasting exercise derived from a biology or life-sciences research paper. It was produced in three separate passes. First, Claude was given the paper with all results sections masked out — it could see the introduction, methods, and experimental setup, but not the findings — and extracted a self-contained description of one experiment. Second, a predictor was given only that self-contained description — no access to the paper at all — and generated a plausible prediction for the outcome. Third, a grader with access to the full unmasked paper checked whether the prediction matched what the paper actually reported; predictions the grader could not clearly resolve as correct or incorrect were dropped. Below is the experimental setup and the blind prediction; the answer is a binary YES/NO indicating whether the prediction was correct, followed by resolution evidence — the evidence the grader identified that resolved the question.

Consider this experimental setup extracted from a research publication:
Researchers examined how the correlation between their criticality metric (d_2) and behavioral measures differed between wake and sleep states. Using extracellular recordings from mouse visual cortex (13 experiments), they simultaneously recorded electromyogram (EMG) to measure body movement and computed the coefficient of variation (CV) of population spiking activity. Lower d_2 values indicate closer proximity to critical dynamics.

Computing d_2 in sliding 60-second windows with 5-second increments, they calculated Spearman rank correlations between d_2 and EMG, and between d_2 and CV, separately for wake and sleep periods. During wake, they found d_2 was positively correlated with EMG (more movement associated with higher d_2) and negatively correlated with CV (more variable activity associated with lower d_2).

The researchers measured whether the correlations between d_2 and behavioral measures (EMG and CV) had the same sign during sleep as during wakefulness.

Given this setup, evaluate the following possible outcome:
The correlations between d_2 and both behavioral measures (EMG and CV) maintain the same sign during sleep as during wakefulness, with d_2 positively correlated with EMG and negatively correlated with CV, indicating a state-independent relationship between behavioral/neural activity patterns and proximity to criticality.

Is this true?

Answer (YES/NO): NO